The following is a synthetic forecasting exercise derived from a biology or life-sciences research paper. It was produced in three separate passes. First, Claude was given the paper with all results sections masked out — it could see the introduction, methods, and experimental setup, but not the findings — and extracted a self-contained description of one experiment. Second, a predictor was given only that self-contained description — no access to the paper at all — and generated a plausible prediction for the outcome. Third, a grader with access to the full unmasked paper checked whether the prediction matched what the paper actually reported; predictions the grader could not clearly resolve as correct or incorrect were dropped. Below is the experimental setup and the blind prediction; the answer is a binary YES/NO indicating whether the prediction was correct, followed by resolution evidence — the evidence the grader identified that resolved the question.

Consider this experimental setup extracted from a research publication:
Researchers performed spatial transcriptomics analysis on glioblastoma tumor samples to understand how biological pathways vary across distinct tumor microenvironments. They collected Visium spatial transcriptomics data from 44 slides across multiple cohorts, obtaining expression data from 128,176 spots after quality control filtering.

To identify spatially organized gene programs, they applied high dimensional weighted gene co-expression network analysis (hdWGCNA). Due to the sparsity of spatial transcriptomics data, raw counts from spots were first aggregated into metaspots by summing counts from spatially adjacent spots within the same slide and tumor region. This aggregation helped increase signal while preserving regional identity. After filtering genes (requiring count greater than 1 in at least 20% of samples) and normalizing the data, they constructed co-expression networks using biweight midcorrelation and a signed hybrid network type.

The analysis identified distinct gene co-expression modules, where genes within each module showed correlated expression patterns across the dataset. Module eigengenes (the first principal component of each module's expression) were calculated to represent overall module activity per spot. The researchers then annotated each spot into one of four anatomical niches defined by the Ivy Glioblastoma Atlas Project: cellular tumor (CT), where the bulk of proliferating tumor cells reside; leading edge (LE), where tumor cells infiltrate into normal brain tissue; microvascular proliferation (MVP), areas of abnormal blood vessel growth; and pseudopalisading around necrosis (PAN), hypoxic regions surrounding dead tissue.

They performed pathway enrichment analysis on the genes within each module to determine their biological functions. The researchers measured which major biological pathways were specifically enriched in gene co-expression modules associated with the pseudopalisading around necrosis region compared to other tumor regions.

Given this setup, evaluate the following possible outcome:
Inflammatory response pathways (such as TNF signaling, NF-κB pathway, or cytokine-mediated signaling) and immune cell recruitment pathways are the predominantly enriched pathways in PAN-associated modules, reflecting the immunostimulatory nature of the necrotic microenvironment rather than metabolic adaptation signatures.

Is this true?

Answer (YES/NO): NO